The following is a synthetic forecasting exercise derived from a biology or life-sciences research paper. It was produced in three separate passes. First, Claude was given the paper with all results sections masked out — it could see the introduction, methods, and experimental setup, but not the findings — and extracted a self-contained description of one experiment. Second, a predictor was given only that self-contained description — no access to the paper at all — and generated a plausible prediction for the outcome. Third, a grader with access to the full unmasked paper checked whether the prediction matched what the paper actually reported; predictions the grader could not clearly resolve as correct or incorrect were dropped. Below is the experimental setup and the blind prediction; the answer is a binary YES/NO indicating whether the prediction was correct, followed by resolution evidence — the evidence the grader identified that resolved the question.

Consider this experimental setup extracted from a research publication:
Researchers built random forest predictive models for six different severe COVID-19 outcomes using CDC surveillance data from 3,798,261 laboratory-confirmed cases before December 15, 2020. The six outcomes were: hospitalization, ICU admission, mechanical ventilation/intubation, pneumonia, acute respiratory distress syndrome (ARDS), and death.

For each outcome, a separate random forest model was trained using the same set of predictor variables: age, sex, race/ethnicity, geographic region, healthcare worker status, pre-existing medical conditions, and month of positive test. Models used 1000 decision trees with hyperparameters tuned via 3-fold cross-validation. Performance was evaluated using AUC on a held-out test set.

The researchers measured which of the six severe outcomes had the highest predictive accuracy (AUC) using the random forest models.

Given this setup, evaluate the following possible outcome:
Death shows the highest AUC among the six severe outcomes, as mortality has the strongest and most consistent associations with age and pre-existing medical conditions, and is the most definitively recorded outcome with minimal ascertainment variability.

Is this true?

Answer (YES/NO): YES